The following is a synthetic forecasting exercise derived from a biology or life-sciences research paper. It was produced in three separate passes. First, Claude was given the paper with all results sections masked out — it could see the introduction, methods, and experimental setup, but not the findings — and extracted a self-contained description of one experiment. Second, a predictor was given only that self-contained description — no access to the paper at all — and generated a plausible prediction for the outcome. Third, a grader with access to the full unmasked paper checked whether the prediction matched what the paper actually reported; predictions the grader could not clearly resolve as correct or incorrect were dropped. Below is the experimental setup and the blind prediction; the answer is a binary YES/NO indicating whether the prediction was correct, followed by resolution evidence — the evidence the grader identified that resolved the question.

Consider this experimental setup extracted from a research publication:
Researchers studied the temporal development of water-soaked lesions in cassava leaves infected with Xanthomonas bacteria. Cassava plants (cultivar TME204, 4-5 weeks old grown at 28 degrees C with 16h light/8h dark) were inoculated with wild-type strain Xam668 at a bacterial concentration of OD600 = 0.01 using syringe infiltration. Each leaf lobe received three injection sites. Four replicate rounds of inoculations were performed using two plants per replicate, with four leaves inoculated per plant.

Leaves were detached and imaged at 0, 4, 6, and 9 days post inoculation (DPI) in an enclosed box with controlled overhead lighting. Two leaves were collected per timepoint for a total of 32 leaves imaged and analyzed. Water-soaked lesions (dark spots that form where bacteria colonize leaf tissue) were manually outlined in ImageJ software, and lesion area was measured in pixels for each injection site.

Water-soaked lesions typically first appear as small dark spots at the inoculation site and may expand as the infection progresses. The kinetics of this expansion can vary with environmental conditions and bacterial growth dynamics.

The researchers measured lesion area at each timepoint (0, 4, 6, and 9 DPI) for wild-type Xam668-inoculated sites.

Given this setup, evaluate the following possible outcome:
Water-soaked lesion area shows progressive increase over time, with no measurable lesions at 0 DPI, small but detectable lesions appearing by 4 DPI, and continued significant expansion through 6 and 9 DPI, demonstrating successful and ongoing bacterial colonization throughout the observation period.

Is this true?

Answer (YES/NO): YES